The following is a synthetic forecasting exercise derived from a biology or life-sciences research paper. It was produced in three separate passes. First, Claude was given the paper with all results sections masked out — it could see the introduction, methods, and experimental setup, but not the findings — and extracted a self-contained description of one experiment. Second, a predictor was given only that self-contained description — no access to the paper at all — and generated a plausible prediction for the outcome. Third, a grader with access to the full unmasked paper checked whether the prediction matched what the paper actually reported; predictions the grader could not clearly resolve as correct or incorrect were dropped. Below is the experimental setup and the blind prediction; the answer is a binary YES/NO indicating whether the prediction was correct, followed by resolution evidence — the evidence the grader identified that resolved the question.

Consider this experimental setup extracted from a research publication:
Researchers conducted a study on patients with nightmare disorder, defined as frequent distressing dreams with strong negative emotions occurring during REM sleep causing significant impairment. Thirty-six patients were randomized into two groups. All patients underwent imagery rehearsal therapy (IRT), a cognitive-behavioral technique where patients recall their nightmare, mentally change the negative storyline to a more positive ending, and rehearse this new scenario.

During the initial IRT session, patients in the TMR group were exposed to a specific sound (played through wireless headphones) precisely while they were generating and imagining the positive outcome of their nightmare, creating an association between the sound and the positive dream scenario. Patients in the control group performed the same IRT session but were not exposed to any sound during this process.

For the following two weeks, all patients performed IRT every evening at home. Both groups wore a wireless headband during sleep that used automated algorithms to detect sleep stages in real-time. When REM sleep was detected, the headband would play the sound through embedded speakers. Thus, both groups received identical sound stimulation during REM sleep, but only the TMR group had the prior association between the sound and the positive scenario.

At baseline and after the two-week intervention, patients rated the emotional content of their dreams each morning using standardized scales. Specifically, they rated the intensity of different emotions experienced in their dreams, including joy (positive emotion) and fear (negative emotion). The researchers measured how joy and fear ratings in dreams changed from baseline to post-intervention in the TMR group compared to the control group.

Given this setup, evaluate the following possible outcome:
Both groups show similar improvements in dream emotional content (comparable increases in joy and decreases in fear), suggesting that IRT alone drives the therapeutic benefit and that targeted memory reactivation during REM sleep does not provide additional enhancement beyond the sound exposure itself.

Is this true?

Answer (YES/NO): NO